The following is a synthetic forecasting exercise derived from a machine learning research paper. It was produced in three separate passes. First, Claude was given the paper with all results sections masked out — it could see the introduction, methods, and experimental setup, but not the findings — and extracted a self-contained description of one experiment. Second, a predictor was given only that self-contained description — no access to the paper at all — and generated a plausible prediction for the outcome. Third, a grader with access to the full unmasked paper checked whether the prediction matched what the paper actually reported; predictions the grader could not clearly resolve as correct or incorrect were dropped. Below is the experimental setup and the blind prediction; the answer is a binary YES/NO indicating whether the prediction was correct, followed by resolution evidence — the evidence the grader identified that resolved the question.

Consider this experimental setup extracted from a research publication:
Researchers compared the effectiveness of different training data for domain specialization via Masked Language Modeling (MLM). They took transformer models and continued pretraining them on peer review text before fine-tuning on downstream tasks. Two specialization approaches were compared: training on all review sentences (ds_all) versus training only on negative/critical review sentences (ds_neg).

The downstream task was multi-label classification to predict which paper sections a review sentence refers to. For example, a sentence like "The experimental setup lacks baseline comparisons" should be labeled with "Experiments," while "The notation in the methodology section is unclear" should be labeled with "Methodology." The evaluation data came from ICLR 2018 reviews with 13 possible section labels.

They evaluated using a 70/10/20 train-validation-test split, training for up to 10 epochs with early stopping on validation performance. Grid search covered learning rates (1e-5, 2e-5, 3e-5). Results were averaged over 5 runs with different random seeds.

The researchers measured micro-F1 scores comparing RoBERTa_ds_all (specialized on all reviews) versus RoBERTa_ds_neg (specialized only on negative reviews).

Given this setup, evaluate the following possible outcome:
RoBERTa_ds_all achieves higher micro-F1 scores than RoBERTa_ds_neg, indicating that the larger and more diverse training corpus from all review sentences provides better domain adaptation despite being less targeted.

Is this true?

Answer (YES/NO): YES